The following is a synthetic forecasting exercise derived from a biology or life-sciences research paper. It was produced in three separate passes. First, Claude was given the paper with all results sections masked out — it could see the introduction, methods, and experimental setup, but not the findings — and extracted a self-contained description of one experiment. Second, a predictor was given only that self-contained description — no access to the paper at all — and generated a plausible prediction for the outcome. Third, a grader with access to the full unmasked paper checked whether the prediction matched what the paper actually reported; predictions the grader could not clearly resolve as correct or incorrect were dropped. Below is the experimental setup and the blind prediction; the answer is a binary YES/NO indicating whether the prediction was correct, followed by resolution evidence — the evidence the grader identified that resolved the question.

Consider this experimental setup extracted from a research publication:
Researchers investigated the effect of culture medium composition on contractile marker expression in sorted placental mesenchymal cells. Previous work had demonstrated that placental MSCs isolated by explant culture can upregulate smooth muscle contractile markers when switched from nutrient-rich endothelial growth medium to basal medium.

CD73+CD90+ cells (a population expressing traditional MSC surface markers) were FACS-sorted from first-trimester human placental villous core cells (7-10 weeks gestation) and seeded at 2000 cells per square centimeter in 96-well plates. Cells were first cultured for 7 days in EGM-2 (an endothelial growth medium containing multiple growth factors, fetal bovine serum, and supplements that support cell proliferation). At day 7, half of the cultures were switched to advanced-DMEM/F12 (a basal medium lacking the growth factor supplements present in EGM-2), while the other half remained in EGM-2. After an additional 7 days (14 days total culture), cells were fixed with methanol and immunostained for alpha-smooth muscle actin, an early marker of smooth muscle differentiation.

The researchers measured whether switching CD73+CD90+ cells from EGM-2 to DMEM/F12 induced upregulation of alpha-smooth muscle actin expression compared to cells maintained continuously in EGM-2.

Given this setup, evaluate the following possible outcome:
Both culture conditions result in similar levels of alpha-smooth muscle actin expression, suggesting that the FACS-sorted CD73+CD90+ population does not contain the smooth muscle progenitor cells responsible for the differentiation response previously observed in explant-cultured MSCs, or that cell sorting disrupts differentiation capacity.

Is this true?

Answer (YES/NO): NO